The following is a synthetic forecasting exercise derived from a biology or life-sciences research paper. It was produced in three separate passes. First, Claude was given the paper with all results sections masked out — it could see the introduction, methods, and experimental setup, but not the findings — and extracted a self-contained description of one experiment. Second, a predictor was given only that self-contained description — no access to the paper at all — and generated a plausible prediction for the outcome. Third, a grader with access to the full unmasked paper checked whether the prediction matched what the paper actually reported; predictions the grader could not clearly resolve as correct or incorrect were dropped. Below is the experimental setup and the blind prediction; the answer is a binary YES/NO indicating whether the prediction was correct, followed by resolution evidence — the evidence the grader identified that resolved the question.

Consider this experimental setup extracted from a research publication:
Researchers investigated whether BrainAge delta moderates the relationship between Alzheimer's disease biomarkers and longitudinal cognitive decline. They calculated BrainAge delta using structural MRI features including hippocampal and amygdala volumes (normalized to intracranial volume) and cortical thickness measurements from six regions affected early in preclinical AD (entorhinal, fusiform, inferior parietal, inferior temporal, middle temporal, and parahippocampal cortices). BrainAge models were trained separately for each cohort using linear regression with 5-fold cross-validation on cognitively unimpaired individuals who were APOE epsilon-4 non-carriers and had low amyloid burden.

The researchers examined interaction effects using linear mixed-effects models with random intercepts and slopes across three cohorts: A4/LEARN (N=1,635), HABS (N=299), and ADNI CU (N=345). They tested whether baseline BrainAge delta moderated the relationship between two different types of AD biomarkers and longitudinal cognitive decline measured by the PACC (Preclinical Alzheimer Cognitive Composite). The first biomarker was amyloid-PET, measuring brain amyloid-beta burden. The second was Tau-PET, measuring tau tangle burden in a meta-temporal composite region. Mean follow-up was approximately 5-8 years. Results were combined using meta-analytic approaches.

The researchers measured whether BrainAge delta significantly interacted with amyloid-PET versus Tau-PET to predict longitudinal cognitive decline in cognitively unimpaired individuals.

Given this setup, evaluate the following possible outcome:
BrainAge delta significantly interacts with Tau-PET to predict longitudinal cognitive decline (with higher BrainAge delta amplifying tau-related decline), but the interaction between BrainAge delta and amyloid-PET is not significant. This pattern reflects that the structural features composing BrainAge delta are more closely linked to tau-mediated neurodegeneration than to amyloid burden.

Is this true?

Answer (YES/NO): NO